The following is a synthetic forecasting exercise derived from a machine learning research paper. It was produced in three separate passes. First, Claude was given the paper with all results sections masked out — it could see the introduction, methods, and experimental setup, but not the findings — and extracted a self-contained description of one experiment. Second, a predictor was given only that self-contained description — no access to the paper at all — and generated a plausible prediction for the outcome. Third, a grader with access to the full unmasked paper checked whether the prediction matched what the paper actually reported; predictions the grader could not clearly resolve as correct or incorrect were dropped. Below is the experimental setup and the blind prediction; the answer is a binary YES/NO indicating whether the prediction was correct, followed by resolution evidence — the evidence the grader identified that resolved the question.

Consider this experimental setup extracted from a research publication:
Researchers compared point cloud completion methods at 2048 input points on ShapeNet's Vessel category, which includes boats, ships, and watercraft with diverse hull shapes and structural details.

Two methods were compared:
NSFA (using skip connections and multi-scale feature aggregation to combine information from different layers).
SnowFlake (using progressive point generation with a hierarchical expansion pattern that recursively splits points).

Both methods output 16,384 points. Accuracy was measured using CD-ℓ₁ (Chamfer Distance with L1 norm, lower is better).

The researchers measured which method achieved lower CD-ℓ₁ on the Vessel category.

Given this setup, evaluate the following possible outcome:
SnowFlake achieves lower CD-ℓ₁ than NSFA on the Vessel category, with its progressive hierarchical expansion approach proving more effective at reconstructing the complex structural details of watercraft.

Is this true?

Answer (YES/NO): YES